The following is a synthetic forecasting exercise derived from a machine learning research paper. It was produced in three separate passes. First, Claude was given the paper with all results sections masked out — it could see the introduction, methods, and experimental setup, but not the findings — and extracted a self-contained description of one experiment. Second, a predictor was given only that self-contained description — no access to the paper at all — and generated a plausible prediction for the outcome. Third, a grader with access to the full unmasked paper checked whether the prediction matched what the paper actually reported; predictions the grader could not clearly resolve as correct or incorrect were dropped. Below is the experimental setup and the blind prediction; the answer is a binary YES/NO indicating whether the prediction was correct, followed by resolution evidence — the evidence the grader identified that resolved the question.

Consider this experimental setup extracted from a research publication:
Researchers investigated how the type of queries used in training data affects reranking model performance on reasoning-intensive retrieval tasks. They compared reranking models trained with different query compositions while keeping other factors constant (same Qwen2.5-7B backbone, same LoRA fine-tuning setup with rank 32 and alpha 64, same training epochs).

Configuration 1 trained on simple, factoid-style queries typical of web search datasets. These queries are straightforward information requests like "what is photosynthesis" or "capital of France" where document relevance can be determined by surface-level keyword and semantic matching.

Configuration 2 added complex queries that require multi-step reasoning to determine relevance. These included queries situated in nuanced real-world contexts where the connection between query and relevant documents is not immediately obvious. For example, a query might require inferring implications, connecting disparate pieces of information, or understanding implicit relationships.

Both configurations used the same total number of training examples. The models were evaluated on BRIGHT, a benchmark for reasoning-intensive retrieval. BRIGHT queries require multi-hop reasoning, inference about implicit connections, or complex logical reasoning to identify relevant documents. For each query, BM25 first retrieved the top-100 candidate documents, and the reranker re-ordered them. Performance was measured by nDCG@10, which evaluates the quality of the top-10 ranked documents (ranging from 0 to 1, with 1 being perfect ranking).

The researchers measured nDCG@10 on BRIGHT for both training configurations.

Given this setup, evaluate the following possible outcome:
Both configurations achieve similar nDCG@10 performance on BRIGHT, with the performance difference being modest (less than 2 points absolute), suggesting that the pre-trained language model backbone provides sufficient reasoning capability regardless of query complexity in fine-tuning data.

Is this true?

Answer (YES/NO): NO